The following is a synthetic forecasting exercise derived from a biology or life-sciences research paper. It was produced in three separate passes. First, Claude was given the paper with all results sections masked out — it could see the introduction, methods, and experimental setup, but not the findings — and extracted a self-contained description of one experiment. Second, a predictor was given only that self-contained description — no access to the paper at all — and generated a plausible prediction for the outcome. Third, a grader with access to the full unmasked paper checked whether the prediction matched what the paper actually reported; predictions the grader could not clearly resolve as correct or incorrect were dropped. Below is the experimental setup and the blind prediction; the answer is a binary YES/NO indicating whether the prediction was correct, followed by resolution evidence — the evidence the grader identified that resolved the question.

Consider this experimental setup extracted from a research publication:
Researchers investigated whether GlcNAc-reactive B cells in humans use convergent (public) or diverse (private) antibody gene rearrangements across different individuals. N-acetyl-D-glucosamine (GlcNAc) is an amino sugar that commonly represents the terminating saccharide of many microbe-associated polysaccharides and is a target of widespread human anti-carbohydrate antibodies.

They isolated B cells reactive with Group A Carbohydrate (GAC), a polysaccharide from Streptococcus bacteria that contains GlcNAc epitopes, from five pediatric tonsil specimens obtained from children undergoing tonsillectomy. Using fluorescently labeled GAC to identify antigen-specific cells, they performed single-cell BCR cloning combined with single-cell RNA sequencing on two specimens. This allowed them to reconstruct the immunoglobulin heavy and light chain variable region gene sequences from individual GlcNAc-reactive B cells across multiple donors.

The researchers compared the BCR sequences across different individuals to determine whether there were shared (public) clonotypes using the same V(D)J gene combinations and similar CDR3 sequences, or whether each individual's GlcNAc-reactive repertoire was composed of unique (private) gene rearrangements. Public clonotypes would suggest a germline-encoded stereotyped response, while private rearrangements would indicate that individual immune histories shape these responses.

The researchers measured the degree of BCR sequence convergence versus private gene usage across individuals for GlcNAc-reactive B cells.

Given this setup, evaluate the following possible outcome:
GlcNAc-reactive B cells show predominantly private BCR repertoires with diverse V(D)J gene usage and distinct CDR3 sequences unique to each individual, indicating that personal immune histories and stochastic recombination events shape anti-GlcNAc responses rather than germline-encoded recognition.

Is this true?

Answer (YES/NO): YES